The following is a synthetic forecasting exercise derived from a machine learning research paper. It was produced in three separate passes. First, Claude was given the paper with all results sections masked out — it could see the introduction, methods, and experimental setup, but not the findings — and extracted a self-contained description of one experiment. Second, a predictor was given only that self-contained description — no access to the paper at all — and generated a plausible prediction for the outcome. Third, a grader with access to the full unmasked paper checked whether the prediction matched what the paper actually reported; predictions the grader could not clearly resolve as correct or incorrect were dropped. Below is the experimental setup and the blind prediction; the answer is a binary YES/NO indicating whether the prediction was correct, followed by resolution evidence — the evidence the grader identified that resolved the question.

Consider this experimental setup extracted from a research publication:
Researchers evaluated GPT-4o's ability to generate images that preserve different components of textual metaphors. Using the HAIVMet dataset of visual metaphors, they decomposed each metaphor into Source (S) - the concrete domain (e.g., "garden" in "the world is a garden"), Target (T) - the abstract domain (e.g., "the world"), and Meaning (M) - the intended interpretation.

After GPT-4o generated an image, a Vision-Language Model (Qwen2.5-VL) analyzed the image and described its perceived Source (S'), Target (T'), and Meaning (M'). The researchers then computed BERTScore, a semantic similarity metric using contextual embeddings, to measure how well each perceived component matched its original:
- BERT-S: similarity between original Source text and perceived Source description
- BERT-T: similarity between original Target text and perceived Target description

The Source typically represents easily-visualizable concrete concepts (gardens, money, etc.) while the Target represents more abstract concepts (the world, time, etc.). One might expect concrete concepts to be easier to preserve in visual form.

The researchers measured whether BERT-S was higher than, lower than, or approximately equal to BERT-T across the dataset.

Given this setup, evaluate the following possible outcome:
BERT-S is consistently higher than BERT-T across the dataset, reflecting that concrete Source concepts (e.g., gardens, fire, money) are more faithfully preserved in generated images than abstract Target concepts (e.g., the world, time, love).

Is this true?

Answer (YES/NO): NO